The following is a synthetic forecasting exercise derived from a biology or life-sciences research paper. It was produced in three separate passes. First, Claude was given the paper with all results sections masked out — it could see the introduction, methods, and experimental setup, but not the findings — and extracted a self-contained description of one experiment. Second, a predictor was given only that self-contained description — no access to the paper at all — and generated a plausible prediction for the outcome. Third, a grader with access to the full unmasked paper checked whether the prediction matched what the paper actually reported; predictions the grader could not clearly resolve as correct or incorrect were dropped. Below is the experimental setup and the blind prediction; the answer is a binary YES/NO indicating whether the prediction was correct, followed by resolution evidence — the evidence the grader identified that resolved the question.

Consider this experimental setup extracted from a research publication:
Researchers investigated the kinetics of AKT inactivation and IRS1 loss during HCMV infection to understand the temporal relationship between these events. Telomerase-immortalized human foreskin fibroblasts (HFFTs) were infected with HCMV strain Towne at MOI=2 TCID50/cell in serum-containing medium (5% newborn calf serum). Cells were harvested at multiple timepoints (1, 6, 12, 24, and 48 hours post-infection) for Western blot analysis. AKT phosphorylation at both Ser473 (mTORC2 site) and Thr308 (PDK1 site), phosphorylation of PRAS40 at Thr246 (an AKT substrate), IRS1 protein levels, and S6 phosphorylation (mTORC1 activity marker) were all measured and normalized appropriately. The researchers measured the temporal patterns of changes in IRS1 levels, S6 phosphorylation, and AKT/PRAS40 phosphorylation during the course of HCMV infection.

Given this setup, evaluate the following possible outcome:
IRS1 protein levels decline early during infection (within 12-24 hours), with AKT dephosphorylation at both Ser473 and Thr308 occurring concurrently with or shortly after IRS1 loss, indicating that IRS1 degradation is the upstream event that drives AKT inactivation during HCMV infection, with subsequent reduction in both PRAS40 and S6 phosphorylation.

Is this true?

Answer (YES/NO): NO